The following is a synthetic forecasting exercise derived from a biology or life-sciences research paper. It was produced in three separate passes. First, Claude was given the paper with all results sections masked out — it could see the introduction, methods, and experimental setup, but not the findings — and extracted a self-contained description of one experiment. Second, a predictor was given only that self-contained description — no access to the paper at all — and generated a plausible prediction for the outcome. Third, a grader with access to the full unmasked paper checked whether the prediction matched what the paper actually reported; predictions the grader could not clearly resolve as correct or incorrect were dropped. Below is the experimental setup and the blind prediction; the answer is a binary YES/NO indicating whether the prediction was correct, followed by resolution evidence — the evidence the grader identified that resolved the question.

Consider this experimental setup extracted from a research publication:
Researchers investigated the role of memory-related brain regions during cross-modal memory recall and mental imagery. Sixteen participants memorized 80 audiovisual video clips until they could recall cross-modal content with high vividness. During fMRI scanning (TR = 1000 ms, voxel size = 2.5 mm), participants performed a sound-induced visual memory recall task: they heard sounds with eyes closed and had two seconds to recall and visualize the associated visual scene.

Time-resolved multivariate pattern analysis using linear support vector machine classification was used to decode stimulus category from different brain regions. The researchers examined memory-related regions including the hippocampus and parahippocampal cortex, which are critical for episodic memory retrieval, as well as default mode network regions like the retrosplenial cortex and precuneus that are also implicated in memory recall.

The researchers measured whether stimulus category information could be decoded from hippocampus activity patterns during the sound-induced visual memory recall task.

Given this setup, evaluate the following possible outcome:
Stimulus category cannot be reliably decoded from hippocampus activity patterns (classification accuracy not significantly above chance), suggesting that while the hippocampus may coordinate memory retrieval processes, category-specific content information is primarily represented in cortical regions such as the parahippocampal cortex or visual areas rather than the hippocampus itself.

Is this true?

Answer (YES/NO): NO